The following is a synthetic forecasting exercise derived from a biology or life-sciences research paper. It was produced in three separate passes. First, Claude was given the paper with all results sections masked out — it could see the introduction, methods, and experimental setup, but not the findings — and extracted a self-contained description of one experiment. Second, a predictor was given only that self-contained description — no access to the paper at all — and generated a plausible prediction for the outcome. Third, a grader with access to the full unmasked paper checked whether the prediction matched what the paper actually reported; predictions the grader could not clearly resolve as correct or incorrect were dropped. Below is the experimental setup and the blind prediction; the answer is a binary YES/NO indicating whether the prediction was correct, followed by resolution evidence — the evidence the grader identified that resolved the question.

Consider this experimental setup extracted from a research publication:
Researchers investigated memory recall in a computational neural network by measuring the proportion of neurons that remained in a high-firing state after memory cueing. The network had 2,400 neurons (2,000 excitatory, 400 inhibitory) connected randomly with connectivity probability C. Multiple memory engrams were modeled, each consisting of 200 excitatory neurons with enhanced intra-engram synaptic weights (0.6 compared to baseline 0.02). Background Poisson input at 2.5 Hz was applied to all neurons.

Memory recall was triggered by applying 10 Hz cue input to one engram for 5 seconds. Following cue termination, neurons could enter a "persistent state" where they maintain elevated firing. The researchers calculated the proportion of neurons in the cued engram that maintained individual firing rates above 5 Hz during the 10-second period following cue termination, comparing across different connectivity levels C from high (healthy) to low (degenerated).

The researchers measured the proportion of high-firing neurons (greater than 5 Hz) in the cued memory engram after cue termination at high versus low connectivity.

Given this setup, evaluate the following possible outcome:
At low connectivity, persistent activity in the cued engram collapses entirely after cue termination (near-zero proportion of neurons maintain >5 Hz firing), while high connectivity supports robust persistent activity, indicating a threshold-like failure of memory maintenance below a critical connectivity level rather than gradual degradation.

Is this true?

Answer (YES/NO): NO